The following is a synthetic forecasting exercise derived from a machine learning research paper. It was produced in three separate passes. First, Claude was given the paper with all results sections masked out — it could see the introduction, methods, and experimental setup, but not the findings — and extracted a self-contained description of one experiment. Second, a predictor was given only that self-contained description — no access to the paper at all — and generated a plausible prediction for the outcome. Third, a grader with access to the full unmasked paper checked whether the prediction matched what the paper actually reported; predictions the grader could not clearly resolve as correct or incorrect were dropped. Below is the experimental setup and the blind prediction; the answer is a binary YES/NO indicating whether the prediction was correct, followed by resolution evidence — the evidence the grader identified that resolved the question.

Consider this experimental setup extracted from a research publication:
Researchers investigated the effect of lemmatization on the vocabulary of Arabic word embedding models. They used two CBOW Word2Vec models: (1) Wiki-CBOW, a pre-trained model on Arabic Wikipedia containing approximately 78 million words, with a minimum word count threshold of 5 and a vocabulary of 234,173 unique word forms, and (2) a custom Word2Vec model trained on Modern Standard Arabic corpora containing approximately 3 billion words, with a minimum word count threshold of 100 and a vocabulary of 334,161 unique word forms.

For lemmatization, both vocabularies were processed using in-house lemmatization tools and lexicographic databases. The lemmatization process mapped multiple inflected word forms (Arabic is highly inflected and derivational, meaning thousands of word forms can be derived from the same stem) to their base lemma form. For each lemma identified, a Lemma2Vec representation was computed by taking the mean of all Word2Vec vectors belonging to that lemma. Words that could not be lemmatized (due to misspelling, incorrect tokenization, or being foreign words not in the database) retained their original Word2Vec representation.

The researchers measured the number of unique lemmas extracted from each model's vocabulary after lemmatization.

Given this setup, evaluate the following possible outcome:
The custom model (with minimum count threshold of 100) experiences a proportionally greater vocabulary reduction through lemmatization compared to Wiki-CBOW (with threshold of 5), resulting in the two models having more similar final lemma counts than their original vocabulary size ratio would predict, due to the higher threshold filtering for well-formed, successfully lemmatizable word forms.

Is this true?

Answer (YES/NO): NO